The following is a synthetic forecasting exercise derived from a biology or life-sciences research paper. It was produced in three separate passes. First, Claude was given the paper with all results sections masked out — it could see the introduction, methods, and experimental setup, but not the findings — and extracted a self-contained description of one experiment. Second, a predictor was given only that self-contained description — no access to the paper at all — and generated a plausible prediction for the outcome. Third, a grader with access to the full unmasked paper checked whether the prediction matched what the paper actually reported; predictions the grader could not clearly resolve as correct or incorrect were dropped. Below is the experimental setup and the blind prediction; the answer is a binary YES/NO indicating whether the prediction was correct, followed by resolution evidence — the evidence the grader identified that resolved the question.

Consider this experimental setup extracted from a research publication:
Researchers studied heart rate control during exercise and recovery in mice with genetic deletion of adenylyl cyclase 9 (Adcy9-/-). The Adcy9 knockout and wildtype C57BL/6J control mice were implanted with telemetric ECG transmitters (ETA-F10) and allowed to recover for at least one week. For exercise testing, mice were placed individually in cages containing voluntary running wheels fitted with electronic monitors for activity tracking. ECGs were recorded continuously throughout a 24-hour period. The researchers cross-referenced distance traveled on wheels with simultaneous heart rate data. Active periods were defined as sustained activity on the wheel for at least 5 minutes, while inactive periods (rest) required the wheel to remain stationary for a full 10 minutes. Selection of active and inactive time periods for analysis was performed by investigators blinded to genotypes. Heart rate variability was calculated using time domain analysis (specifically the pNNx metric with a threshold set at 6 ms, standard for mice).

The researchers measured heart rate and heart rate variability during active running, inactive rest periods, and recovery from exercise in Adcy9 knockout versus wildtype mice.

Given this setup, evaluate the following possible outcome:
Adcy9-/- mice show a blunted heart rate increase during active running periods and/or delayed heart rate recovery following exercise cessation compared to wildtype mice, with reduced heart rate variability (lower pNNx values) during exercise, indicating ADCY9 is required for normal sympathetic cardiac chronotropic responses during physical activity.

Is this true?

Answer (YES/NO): NO